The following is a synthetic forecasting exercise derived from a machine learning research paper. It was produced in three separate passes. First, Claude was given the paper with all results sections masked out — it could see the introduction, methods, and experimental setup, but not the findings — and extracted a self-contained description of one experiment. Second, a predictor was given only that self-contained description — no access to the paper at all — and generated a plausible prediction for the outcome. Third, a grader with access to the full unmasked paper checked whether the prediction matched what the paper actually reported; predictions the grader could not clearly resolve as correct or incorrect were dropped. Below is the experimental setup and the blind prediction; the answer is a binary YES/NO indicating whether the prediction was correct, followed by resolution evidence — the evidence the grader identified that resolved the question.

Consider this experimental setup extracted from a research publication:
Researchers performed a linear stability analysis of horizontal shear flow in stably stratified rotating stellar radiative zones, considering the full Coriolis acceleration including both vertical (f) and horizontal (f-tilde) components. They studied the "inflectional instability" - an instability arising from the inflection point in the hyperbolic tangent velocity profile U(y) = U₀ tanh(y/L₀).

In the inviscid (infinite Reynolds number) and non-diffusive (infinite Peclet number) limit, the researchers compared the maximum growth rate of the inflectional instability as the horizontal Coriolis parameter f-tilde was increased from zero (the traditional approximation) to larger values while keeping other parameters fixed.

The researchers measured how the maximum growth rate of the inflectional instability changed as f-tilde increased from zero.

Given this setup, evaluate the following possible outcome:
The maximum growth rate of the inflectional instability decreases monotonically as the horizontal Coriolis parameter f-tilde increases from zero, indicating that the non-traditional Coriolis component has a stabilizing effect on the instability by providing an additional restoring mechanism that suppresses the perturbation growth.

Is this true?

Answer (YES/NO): NO